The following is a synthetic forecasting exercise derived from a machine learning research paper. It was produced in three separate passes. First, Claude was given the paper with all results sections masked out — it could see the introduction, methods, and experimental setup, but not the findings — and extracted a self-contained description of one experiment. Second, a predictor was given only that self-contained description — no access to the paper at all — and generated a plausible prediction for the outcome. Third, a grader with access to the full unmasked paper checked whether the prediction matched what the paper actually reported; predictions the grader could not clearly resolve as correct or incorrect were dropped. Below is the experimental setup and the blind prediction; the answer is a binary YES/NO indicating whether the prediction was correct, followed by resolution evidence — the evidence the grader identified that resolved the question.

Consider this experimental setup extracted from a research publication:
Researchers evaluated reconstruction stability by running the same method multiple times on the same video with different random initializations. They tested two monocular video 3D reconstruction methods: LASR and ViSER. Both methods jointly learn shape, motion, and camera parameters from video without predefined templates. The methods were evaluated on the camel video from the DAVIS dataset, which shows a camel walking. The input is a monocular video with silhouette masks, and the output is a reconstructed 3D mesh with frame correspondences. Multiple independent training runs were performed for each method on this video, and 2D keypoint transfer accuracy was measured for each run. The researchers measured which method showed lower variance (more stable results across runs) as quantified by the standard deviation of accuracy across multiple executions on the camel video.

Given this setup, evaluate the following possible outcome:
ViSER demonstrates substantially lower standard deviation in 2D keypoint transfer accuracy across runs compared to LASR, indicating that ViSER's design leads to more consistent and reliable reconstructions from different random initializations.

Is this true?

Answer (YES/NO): NO